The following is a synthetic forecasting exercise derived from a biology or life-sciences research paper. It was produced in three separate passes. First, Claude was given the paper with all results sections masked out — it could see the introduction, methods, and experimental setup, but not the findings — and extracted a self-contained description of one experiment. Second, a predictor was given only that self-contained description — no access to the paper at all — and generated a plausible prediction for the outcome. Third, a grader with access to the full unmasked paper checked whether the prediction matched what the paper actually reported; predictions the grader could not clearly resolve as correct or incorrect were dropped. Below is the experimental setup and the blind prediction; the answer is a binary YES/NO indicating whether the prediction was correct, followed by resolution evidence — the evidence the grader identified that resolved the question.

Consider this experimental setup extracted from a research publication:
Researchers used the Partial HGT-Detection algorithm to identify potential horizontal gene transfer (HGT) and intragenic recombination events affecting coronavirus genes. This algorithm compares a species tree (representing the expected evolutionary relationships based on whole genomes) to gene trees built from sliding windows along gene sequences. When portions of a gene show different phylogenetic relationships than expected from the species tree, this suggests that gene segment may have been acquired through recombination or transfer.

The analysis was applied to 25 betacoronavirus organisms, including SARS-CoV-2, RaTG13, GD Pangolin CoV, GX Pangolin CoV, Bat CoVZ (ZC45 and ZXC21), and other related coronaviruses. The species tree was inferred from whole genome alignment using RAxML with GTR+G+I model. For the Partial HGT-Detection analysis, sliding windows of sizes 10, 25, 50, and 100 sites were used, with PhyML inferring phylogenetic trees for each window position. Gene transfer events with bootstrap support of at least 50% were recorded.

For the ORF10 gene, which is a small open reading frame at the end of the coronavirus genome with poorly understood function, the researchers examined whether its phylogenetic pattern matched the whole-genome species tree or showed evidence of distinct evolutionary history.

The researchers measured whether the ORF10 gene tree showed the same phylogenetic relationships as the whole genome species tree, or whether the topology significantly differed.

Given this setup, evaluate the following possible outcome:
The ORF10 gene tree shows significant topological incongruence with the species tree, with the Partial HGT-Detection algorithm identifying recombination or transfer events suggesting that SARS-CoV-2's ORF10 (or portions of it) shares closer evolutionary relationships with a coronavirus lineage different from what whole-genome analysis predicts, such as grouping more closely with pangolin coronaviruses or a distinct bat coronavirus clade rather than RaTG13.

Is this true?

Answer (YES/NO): NO